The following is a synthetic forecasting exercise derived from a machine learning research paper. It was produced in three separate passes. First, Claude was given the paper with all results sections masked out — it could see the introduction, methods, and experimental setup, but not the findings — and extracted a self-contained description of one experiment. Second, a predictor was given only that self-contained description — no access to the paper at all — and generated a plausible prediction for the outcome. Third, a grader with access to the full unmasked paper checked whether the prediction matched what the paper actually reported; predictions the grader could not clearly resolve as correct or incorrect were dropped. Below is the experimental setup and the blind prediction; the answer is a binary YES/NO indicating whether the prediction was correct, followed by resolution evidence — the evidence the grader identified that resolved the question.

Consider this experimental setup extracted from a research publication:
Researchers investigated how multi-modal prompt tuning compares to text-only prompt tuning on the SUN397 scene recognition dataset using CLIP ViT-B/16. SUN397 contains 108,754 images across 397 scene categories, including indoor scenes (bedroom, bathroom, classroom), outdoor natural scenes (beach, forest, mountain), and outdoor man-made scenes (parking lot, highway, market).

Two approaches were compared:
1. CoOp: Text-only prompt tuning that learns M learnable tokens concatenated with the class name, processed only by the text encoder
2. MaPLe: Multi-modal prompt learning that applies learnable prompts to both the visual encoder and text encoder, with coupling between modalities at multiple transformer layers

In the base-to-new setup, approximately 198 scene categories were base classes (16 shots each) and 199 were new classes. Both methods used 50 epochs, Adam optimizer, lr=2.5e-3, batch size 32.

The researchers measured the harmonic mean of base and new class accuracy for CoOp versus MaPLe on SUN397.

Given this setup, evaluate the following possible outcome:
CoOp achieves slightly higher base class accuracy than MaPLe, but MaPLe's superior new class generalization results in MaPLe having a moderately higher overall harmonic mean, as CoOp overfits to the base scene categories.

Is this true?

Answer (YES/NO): NO